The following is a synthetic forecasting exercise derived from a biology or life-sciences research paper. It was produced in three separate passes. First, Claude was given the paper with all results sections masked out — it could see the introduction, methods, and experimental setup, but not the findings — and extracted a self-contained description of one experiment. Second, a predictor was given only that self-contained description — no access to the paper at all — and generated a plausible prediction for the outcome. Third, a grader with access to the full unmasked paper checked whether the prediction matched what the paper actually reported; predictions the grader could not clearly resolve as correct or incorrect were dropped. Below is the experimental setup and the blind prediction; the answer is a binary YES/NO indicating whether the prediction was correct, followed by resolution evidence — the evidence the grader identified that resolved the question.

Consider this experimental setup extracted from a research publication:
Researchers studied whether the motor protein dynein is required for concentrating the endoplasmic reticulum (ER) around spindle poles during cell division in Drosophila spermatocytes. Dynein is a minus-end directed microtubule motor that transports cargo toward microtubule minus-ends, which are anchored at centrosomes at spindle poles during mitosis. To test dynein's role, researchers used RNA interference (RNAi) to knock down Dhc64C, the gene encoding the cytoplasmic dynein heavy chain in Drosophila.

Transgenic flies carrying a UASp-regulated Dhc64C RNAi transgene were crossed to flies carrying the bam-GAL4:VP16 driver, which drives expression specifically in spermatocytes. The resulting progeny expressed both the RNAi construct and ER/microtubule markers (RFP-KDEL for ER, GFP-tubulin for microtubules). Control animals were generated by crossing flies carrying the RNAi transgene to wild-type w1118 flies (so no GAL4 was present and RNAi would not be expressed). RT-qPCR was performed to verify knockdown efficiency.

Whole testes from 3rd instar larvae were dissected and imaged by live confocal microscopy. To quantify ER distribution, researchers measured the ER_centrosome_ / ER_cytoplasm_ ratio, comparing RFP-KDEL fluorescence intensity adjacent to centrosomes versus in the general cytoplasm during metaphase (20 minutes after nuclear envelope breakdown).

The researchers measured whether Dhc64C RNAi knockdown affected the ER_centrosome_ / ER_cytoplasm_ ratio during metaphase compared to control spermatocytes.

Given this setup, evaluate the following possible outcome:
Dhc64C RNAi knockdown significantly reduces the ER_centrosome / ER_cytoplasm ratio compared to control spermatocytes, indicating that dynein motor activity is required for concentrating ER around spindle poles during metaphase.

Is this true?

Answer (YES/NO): NO